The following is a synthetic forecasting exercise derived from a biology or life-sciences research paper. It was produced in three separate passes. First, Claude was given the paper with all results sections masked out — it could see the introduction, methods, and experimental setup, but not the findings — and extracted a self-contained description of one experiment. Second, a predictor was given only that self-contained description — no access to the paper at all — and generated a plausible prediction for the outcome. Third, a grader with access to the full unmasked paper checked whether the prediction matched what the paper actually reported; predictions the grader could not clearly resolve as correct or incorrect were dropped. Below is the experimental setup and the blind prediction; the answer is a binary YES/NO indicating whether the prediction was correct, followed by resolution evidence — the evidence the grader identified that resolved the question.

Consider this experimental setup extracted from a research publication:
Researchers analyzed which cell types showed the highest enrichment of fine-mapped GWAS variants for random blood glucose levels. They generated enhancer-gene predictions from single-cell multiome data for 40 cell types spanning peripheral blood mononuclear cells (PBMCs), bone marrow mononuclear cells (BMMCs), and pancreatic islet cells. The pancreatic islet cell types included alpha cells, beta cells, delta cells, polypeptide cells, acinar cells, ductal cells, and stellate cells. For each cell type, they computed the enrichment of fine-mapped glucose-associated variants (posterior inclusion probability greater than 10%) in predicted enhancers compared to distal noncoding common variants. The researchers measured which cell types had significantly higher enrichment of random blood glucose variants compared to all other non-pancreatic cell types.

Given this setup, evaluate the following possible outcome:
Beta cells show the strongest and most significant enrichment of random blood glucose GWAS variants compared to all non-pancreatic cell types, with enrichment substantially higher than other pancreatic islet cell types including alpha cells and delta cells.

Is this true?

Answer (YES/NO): NO